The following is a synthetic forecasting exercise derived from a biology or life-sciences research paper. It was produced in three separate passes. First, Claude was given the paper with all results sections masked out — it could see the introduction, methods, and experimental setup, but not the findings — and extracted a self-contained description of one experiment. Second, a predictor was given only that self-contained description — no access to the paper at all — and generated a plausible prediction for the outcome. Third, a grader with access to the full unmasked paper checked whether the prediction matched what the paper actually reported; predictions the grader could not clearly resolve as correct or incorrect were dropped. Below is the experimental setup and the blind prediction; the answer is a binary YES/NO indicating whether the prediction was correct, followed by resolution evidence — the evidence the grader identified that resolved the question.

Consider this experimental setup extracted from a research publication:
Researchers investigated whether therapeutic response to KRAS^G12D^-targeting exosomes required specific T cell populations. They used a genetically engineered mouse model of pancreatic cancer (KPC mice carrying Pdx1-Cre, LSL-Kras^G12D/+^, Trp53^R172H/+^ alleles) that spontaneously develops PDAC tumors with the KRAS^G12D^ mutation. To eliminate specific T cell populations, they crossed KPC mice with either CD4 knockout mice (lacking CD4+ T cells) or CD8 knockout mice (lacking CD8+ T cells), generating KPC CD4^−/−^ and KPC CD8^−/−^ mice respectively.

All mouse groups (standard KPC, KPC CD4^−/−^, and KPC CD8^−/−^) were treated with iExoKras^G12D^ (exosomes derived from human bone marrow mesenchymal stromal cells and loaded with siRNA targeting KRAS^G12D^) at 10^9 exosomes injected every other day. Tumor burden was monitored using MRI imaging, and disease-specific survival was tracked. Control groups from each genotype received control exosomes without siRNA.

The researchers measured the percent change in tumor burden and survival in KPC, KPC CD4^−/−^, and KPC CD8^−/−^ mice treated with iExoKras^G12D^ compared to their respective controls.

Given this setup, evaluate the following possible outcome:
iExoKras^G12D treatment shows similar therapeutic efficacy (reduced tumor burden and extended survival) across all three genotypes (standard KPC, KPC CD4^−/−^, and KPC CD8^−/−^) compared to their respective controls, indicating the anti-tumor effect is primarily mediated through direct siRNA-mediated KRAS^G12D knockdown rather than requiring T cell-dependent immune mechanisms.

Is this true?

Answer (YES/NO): NO